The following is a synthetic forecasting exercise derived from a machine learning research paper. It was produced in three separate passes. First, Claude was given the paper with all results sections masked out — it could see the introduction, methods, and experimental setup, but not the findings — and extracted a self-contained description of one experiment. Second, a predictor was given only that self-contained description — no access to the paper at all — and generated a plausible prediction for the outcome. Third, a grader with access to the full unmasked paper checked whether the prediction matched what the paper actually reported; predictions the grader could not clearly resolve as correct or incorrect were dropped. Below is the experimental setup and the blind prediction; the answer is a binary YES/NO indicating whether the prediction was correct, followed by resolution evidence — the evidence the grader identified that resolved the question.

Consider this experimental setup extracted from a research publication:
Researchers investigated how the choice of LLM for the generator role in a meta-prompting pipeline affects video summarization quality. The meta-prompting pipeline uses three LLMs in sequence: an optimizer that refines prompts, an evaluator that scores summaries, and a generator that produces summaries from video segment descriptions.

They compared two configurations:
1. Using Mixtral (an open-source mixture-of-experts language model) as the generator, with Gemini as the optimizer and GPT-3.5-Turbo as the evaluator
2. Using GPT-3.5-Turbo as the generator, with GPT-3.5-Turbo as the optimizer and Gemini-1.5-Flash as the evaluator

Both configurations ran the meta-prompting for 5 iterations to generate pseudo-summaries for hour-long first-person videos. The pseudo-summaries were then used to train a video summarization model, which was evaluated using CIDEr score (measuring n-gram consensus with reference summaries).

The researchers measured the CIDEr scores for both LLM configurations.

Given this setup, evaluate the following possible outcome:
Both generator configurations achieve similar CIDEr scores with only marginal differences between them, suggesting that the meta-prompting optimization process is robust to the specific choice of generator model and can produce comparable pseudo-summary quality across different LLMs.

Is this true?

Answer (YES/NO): NO